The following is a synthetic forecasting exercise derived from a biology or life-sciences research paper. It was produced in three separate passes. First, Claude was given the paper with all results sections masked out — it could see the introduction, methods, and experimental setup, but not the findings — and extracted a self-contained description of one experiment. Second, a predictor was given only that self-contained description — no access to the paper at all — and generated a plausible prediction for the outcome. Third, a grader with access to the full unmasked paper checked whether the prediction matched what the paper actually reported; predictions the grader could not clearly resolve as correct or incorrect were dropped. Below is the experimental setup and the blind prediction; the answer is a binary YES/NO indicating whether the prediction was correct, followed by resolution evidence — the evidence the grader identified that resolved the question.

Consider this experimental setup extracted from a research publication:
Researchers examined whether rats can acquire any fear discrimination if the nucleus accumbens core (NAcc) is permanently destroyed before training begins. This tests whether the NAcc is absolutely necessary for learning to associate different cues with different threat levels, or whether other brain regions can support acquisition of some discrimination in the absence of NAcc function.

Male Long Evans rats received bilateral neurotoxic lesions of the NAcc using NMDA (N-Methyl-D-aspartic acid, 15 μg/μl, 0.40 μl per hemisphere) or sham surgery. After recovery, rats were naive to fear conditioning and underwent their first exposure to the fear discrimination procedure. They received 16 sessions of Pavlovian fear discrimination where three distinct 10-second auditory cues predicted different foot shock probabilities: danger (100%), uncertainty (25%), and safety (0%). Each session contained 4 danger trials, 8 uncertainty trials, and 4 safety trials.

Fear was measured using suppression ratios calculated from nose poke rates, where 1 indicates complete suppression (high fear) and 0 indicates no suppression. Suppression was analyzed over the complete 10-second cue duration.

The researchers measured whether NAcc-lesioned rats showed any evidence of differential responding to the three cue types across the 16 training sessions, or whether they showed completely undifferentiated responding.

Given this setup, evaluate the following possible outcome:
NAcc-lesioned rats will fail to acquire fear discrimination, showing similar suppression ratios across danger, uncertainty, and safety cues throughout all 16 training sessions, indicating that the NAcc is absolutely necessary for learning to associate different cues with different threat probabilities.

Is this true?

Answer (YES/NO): NO